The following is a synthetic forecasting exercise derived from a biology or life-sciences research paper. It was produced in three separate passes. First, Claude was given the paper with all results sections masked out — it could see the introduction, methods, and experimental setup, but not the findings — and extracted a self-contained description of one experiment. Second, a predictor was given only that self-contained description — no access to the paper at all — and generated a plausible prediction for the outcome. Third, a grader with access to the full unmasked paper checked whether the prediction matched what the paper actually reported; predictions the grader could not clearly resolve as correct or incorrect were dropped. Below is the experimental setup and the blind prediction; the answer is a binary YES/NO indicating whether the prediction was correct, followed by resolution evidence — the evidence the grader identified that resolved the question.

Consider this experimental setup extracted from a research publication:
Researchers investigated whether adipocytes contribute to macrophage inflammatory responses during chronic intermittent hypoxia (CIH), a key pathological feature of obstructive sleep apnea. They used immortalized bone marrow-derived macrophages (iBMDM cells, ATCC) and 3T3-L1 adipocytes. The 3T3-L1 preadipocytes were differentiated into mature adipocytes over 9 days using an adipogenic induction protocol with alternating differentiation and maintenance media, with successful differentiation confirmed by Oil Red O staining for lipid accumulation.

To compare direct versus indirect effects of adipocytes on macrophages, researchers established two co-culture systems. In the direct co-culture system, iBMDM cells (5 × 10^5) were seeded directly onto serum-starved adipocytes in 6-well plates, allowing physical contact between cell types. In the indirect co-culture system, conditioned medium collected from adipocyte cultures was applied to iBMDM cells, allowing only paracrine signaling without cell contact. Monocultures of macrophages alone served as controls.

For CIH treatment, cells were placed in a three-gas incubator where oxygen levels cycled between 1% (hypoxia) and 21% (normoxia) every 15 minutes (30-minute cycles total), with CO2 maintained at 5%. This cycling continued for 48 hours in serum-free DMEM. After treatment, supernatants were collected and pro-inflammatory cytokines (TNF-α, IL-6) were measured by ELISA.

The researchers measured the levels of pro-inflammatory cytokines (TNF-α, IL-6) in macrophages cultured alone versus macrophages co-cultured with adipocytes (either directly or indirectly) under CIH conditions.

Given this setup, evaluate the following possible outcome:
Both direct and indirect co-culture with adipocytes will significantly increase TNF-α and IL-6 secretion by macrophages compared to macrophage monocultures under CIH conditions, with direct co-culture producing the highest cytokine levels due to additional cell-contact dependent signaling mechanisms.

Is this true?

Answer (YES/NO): NO